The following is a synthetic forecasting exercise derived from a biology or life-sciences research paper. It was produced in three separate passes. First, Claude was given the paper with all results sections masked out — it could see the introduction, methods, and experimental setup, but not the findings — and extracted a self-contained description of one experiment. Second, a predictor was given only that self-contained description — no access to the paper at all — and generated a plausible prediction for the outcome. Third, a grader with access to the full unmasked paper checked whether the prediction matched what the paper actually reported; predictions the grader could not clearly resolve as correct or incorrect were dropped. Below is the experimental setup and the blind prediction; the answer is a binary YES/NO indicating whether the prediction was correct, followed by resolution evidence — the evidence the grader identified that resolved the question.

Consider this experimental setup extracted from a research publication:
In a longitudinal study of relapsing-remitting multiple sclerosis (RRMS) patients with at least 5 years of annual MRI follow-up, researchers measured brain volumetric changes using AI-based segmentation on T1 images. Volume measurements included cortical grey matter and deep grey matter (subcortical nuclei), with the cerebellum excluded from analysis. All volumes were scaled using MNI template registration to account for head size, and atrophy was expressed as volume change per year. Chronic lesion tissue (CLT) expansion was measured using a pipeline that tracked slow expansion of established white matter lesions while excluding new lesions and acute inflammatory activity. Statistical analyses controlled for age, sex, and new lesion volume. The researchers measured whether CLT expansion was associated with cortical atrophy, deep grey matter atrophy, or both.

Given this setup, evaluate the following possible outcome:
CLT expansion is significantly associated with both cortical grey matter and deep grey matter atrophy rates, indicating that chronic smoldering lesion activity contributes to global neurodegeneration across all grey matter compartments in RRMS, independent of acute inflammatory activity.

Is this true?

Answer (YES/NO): NO